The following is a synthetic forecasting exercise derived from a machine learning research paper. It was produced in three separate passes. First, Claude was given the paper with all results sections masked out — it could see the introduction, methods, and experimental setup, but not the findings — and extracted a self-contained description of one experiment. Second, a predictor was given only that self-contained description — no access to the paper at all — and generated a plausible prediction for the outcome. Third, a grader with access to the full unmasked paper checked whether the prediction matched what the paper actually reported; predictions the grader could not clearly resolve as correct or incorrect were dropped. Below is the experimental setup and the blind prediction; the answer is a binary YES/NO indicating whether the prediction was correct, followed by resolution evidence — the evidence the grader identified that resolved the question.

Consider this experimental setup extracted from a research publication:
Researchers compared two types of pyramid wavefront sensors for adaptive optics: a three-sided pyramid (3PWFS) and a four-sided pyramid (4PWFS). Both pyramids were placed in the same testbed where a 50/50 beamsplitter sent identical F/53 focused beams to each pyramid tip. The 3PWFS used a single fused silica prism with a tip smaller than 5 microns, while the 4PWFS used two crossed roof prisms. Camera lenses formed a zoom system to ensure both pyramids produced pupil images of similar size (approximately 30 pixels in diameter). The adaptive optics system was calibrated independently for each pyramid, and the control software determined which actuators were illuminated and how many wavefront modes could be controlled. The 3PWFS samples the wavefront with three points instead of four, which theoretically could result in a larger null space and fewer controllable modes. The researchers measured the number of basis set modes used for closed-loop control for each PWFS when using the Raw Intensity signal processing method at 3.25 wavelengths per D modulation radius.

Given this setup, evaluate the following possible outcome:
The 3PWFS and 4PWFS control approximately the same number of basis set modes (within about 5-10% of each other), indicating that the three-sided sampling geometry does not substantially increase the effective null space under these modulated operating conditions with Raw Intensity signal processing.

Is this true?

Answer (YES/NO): YES